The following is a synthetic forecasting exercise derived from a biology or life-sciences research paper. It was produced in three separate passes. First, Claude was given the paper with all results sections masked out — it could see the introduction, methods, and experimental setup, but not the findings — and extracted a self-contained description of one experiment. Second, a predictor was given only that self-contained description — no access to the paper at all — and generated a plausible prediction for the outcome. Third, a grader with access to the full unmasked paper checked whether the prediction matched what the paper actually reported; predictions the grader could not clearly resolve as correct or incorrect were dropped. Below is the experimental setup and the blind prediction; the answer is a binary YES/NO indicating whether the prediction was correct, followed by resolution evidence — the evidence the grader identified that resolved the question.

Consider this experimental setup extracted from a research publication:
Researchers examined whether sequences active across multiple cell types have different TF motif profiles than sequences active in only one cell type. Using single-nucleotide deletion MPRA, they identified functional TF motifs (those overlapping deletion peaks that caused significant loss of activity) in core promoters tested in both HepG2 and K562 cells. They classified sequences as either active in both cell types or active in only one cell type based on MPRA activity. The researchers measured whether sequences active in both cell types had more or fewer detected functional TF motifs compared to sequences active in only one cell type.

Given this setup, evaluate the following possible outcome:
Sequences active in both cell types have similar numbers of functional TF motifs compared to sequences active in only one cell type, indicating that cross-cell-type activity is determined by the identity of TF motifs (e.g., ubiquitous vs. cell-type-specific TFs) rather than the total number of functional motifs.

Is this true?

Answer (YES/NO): NO